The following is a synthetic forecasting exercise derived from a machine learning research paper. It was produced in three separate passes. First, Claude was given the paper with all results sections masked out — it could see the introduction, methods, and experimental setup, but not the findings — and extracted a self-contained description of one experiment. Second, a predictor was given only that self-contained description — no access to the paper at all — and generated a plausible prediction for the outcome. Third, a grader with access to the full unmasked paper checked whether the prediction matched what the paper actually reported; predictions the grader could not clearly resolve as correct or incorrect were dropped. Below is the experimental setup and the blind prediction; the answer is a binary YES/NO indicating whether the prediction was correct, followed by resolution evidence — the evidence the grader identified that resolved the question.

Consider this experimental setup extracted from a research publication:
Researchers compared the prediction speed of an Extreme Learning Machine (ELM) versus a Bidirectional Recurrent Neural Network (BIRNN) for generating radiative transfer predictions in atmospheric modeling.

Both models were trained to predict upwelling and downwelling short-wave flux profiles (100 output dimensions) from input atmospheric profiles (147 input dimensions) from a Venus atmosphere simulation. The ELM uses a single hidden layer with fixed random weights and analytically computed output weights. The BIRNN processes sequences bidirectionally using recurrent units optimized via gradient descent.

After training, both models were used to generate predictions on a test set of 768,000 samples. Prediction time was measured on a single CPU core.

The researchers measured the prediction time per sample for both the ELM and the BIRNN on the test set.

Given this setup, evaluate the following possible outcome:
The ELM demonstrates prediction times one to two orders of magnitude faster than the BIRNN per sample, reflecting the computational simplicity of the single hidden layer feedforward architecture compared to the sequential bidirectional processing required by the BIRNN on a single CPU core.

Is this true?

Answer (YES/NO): YES